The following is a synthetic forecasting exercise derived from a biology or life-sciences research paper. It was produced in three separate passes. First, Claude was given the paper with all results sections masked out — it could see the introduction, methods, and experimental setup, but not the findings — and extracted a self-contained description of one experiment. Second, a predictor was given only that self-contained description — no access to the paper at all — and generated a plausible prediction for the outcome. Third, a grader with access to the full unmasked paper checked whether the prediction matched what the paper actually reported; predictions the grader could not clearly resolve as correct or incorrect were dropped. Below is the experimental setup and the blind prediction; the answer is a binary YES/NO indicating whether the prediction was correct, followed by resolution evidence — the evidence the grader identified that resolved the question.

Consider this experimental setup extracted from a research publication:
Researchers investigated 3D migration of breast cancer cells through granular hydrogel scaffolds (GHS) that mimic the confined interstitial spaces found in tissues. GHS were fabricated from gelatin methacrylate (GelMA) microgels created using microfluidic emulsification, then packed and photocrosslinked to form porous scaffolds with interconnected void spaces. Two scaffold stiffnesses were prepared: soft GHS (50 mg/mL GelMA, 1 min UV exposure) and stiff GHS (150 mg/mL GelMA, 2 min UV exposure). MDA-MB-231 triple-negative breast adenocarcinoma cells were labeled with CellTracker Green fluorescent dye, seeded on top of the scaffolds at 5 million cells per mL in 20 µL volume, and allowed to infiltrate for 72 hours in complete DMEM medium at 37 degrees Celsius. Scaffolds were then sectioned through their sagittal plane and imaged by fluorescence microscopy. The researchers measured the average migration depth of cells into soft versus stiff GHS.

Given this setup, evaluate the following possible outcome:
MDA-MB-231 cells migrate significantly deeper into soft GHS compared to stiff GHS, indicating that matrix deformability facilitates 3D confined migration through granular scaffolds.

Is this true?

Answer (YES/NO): NO